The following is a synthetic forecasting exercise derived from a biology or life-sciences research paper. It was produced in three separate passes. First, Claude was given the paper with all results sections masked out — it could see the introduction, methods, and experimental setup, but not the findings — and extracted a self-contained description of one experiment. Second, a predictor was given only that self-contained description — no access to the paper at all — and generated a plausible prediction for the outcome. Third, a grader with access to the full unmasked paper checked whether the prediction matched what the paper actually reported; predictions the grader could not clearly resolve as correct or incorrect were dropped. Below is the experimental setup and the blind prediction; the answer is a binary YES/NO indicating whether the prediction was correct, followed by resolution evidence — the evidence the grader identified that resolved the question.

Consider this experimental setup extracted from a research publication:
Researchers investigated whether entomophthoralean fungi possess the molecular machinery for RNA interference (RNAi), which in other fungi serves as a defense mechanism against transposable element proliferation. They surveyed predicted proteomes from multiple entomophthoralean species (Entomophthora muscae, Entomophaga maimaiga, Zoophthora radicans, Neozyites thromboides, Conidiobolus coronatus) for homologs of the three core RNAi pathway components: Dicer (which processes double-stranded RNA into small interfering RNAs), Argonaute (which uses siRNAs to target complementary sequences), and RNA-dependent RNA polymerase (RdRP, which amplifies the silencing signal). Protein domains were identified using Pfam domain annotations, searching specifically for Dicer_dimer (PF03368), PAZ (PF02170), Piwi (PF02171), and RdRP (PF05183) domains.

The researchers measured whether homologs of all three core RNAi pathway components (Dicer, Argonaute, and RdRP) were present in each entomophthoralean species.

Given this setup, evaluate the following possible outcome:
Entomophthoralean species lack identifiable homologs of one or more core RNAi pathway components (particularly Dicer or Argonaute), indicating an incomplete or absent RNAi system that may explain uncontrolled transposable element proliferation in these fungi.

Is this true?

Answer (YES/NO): NO